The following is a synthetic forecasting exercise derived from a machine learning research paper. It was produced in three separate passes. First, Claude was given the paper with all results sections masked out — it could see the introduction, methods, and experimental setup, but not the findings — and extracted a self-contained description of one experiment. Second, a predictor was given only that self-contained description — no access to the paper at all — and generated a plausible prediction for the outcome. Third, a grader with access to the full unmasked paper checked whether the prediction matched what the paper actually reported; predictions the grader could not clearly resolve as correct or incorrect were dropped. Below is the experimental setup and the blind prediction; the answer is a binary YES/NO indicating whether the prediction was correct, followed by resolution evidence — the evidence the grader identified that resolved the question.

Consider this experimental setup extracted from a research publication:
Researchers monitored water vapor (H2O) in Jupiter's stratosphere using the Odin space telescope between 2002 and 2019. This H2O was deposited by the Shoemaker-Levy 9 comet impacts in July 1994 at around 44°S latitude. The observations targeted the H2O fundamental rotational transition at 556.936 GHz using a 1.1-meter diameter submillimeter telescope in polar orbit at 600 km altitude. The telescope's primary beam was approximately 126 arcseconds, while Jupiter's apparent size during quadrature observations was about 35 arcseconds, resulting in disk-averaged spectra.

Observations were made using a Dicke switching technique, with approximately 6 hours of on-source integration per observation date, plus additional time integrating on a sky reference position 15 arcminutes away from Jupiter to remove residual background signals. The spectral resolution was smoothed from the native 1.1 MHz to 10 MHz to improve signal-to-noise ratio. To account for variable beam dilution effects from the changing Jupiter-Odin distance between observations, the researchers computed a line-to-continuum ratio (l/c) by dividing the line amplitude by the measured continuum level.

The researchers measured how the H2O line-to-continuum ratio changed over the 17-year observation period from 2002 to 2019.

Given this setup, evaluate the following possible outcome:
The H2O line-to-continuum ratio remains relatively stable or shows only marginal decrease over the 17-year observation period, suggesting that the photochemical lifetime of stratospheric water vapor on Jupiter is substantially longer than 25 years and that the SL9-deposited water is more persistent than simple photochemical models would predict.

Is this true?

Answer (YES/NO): NO